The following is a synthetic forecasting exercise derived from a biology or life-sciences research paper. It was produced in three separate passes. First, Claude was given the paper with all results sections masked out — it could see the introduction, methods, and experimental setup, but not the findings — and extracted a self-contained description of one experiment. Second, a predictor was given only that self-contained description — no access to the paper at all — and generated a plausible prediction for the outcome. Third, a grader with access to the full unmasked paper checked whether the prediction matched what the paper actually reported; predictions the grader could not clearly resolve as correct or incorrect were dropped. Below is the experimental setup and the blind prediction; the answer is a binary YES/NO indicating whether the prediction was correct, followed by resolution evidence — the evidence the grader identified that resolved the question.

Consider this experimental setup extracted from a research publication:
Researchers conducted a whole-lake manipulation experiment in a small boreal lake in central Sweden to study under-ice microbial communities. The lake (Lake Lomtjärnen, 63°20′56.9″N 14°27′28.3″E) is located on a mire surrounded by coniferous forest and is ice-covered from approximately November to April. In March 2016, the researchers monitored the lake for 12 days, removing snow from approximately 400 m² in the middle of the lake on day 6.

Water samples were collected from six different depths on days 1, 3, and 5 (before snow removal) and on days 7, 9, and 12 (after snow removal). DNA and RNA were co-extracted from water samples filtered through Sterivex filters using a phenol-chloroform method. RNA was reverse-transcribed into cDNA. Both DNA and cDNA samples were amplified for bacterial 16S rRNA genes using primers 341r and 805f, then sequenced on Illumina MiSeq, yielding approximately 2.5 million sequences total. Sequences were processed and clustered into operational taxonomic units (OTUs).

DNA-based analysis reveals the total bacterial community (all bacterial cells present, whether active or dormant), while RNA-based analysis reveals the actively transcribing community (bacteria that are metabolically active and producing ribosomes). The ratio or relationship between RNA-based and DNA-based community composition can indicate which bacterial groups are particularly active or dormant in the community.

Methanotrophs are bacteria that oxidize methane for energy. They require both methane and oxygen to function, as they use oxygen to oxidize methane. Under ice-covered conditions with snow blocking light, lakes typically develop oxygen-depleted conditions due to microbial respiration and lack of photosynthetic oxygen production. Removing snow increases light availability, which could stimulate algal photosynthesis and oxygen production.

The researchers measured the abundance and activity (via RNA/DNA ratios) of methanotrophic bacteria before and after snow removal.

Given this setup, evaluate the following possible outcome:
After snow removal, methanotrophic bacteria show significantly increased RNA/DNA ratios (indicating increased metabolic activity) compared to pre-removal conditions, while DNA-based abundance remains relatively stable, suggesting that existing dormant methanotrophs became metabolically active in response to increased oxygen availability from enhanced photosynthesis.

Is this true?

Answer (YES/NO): NO